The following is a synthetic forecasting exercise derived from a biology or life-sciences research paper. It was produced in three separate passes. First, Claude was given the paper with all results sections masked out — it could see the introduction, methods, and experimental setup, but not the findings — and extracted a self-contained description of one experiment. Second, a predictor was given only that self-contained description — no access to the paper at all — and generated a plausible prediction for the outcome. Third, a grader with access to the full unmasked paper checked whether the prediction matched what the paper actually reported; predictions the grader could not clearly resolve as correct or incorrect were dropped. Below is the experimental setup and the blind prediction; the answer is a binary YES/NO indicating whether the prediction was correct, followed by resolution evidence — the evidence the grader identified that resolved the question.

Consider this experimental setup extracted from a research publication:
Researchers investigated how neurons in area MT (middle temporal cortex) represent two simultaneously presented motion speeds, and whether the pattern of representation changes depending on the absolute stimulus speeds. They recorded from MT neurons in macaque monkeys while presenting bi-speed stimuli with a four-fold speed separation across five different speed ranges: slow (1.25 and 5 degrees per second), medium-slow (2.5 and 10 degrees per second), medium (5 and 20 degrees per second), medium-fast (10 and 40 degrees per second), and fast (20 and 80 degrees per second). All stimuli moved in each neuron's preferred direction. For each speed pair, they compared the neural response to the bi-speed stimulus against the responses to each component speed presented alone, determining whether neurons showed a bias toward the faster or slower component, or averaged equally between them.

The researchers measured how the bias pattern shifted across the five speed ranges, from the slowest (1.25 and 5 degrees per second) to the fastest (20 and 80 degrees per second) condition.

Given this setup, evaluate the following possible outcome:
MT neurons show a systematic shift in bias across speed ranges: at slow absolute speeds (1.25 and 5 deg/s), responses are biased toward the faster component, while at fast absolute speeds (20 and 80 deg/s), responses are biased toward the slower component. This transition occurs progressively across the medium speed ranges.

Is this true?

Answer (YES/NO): NO